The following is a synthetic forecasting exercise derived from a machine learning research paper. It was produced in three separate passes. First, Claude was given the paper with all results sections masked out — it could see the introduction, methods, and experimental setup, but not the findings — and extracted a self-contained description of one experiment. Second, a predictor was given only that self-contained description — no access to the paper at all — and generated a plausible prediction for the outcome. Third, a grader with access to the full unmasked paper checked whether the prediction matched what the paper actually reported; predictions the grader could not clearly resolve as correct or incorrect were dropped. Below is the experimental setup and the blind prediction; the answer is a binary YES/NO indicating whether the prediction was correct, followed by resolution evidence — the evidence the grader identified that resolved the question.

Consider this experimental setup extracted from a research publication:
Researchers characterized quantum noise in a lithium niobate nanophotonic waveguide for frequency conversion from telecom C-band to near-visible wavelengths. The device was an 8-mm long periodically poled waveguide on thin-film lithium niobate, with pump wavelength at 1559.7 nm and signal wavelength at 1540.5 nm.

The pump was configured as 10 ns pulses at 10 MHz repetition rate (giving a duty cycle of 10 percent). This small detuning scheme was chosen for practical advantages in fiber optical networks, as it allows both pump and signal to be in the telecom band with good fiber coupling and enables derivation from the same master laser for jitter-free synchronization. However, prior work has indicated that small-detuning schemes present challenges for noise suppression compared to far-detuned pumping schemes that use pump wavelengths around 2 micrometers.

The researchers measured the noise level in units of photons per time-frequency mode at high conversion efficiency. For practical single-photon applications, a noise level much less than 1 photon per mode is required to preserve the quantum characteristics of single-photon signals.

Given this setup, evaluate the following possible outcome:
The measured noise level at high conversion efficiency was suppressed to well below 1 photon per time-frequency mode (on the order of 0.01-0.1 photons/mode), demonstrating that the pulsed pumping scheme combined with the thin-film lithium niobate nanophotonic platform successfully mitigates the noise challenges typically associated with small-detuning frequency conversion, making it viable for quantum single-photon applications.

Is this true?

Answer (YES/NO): NO